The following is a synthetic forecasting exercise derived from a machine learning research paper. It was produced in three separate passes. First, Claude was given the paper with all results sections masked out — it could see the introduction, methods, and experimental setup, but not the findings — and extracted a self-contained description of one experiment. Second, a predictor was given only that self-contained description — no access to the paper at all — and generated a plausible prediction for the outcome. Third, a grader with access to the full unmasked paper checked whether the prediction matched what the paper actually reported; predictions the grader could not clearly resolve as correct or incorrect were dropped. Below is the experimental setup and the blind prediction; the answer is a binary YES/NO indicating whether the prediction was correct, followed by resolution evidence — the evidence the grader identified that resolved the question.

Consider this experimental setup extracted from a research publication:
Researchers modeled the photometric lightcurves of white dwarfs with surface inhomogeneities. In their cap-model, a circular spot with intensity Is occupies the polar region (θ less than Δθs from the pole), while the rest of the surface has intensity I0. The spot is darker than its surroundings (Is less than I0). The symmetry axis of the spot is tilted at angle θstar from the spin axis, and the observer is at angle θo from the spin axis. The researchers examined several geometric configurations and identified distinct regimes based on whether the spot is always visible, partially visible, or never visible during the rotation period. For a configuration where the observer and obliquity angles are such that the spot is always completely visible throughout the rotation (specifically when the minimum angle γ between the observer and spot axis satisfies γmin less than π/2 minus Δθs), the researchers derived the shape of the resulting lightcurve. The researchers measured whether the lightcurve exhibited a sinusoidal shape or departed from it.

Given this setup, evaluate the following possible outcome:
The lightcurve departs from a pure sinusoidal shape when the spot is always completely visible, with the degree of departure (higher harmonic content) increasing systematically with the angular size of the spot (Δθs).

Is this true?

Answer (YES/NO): NO